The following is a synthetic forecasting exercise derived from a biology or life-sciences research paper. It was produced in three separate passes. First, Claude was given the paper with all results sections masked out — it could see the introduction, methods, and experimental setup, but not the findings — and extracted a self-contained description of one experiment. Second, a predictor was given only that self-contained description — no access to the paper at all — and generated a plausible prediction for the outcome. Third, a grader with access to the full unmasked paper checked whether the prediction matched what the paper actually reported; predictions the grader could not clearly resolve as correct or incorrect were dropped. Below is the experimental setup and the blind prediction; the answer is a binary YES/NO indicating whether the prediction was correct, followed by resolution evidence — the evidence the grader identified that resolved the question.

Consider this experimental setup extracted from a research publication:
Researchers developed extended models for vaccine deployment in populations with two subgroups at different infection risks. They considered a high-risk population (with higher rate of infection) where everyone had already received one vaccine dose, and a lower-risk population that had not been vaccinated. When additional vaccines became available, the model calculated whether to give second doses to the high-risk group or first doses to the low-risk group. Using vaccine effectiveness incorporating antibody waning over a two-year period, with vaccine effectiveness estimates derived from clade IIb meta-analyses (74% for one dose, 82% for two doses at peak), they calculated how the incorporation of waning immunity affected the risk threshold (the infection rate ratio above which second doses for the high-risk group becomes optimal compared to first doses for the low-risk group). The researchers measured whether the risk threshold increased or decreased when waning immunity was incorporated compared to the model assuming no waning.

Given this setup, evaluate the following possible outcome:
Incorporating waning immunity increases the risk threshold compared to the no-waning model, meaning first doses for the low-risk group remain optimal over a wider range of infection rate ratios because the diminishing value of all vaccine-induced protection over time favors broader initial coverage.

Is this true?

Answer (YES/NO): NO